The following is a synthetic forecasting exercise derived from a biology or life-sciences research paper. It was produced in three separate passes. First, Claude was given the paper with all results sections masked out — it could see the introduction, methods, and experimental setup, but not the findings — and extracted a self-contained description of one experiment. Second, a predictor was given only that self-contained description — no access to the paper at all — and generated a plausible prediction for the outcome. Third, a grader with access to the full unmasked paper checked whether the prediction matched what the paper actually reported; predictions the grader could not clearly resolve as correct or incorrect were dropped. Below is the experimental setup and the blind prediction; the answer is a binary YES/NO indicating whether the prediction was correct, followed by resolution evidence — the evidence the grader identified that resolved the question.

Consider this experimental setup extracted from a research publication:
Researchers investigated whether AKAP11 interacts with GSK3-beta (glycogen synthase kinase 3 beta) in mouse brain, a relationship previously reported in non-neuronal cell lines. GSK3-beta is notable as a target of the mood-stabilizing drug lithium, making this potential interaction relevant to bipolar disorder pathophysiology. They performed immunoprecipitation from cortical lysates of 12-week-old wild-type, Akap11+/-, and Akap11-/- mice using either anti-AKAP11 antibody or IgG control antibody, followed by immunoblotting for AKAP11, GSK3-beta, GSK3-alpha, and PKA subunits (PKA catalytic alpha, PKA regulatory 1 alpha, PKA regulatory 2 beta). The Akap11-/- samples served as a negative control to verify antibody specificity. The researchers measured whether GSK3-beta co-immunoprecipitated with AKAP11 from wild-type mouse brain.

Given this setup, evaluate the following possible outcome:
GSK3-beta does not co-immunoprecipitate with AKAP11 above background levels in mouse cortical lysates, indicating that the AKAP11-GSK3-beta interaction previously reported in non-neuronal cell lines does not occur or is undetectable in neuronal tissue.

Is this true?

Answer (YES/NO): NO